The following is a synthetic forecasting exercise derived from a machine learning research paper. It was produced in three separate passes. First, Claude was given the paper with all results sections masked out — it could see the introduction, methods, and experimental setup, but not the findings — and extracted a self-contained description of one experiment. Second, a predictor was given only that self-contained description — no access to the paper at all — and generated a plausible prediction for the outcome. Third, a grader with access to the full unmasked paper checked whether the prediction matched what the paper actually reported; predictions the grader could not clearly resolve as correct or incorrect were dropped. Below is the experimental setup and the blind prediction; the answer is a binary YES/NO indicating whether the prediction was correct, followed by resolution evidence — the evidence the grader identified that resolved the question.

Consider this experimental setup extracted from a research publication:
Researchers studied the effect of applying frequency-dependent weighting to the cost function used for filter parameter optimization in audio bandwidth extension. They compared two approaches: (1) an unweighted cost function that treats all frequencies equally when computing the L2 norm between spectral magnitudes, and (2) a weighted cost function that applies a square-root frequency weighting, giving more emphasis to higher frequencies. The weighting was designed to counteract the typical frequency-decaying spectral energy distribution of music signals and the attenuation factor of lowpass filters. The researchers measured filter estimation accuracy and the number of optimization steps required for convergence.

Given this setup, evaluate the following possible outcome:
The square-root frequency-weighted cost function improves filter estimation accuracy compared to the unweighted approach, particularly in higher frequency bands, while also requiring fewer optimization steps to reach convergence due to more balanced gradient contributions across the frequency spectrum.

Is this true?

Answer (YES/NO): YES